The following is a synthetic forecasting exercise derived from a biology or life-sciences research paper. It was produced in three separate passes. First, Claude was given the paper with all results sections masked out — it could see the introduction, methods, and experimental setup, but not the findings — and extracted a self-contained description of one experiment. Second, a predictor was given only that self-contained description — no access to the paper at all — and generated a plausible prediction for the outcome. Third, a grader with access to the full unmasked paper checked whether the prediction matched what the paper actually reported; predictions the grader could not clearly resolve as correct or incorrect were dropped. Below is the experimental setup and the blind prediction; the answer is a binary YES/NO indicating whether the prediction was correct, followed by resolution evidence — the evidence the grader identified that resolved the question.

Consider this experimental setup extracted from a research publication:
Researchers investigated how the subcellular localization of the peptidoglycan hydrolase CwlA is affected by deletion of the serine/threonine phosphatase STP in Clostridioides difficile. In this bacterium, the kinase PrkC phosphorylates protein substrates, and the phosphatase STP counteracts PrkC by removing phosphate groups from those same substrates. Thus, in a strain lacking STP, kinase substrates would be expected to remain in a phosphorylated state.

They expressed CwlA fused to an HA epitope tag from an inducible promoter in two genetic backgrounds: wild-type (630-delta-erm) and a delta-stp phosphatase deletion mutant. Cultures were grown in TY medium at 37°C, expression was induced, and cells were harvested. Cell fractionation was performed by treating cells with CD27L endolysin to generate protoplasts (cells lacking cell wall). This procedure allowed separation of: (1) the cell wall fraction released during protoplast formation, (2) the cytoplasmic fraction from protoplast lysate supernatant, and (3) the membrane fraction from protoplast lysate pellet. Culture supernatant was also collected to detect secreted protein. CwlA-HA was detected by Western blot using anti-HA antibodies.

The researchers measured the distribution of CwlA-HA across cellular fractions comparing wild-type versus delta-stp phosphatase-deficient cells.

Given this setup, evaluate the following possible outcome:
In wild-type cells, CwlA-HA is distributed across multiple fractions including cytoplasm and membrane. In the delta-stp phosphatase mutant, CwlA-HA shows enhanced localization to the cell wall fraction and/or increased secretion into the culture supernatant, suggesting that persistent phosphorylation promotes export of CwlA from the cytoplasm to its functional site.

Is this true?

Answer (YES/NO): NO